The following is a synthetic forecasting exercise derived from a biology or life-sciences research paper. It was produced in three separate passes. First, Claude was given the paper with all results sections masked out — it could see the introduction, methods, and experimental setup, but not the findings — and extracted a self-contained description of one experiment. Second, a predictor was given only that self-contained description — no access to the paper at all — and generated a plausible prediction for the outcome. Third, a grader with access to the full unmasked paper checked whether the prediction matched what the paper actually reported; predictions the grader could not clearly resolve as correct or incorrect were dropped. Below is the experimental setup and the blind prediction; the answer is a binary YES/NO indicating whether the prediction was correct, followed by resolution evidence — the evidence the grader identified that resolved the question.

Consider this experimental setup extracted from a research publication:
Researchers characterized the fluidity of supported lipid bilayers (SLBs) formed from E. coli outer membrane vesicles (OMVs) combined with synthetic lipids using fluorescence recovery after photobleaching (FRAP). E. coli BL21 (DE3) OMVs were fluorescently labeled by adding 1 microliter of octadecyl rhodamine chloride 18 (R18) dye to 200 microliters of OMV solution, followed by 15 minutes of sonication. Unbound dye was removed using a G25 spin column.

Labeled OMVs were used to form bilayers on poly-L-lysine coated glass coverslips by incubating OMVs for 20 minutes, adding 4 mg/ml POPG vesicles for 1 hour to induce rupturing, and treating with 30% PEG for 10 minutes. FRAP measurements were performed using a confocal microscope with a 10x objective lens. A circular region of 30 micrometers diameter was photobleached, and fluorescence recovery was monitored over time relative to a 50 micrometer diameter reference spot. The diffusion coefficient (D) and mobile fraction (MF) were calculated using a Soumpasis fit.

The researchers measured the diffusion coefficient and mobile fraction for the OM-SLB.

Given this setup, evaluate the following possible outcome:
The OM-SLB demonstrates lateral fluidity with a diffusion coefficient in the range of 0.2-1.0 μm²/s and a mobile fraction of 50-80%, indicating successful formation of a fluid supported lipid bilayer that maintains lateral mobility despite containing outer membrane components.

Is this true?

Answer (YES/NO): NO